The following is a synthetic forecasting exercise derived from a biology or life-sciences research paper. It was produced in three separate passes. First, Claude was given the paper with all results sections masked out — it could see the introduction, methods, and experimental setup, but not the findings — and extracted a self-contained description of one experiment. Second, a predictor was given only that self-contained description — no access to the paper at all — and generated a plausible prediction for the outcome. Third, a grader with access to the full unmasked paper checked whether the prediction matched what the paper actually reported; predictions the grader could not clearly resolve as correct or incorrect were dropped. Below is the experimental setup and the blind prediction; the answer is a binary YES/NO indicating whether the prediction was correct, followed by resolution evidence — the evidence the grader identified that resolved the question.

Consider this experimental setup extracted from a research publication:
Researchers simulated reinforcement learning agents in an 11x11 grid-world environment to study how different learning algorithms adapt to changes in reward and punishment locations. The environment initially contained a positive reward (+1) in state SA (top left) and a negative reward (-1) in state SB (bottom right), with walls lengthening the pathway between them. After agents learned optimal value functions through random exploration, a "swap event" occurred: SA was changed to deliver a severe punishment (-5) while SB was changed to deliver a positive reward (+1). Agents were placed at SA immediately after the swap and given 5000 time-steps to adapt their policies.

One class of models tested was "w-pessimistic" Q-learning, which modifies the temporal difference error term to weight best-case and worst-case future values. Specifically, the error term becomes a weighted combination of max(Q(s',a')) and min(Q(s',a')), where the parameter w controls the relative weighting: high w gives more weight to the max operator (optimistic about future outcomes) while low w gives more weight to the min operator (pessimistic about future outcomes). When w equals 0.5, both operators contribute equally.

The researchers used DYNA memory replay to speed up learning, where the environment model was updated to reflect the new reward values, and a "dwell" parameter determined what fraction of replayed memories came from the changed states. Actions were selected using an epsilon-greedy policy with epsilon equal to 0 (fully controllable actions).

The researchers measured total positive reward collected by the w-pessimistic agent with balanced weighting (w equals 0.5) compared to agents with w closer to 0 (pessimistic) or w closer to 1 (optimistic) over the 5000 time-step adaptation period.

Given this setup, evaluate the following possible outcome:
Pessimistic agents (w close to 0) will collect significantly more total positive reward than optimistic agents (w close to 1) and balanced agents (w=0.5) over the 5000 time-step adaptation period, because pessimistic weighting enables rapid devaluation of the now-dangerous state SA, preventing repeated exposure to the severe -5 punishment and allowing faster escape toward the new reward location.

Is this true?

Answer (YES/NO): NO